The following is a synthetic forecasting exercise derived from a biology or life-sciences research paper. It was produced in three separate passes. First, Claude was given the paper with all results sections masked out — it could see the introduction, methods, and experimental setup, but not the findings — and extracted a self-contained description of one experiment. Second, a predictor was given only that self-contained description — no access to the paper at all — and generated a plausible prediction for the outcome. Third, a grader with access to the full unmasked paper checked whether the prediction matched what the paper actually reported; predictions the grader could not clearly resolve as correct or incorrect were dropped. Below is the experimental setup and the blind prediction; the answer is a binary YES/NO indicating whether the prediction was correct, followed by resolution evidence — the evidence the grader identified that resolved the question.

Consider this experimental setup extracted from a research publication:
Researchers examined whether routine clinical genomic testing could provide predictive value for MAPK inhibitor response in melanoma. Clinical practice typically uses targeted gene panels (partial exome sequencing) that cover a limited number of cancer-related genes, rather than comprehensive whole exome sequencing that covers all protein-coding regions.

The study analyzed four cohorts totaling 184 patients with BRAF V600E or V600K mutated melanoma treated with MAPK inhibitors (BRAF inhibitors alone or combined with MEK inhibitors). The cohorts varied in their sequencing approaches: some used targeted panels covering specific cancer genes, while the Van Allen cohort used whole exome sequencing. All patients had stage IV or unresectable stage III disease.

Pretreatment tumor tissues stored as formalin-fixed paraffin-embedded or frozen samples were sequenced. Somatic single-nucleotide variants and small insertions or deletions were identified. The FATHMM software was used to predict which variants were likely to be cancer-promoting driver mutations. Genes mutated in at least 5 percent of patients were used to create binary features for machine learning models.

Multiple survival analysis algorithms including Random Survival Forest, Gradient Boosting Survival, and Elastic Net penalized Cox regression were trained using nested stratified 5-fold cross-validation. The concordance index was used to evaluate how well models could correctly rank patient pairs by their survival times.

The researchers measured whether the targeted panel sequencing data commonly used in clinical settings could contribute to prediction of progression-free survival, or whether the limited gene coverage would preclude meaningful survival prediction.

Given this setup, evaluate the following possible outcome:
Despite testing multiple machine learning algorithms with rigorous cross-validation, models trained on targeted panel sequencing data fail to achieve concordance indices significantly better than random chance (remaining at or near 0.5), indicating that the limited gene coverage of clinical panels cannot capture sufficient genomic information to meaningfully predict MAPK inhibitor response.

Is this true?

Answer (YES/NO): NO